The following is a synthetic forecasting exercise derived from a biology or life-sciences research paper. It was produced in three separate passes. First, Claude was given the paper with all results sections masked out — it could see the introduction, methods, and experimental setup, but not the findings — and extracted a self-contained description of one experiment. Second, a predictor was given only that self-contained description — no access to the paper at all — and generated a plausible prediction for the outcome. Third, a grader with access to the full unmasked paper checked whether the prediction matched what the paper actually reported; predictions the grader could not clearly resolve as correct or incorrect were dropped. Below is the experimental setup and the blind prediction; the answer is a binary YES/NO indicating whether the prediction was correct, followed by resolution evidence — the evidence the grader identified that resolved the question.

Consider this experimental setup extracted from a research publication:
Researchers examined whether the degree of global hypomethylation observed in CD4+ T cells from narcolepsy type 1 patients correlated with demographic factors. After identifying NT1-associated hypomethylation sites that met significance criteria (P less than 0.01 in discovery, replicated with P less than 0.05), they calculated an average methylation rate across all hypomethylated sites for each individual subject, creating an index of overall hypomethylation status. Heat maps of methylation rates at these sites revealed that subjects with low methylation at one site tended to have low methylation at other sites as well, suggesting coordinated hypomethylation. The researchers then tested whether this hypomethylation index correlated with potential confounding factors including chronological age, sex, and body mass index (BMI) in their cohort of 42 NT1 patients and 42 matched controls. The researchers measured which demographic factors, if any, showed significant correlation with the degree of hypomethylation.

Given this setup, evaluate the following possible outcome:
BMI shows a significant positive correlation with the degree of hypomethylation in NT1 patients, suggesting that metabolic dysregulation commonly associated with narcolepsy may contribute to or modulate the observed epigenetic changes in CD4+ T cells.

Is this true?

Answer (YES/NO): NO